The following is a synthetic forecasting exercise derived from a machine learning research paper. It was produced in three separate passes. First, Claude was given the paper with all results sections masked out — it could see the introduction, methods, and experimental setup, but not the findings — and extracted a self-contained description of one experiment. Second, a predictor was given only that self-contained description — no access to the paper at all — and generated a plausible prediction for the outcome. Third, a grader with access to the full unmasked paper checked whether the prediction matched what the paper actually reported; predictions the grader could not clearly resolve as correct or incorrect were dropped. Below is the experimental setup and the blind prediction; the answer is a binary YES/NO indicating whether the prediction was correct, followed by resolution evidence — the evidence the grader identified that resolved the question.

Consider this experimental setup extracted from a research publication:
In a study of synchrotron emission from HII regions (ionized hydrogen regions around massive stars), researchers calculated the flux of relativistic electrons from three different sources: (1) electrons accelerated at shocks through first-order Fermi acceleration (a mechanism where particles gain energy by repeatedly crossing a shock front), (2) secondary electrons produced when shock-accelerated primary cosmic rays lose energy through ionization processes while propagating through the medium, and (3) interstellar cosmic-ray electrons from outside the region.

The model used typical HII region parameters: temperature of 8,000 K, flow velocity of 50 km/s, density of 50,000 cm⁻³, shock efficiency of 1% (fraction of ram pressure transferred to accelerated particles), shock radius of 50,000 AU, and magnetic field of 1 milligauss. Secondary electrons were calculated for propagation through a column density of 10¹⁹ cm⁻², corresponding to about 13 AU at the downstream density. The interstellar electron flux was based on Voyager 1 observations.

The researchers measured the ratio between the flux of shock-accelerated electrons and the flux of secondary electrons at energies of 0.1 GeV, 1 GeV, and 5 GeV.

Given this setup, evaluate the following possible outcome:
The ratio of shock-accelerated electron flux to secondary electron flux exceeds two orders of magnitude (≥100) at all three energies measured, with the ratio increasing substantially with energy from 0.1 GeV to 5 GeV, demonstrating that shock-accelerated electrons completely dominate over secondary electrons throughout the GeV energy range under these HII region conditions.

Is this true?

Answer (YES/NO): NO